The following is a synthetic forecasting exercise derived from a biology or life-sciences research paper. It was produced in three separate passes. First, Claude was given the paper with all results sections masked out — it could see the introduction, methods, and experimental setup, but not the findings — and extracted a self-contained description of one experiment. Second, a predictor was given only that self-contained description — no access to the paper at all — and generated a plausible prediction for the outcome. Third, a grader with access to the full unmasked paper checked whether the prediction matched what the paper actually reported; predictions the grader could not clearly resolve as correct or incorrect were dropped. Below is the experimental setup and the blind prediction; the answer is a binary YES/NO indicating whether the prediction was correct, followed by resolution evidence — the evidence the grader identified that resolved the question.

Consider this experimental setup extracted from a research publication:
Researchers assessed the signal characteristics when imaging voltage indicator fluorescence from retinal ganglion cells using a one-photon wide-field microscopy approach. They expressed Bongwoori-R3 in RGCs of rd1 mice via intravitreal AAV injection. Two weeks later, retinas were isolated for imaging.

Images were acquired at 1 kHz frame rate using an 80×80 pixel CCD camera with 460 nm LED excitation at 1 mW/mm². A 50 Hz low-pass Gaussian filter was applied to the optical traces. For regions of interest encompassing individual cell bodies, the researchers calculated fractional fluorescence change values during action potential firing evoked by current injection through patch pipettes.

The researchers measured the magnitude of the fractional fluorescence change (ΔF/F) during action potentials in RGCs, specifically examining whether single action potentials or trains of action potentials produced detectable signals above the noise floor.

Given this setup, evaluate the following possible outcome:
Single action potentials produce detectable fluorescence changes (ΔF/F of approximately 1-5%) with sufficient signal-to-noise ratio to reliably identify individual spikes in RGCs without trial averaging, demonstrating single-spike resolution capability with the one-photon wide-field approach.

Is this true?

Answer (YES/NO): NO